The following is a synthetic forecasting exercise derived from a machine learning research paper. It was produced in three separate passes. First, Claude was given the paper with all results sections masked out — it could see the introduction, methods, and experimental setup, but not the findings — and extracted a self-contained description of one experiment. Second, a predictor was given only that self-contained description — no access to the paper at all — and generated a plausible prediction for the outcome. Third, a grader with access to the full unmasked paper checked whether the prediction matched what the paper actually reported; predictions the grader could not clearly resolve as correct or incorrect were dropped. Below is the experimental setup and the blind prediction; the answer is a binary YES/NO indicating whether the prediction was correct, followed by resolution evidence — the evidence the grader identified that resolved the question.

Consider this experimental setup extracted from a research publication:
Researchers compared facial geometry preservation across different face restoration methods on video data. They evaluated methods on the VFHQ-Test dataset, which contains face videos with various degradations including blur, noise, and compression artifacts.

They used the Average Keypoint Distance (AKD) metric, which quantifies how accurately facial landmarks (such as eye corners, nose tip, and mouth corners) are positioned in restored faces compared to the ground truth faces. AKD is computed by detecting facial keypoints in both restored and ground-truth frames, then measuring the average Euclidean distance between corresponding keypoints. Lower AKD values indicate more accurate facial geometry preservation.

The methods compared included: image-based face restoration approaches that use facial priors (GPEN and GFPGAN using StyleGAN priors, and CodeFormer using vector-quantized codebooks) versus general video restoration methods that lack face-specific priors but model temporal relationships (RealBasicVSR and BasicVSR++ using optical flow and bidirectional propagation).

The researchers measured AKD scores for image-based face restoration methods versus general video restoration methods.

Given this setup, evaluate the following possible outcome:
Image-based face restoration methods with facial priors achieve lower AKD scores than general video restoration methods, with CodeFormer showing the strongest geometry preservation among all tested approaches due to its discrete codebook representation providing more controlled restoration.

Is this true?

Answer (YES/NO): NO